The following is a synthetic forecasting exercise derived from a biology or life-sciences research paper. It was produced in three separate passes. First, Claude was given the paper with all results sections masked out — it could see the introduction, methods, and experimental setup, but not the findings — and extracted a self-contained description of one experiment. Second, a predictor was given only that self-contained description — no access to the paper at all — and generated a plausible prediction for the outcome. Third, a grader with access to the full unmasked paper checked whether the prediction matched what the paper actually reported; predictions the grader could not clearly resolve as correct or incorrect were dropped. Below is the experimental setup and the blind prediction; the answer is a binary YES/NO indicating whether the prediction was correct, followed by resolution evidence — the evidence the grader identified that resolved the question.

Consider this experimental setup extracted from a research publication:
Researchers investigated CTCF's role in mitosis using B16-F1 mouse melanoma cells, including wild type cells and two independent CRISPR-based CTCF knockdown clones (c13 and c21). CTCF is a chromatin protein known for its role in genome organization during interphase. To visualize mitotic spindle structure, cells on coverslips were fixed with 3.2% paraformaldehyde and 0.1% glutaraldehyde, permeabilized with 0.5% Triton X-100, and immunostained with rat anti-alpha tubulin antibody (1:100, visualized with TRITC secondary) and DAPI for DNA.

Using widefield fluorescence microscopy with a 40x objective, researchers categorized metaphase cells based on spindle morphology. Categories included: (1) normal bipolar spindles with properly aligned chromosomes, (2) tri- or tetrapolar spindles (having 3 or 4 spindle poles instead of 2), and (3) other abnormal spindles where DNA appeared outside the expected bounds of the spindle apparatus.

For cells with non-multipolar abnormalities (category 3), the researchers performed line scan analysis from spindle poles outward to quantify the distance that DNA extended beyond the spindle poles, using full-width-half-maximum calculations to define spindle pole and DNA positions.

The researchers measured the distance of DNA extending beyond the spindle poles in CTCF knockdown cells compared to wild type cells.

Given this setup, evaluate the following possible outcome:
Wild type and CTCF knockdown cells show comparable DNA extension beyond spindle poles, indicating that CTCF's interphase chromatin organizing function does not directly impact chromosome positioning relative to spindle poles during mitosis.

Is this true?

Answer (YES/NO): NO